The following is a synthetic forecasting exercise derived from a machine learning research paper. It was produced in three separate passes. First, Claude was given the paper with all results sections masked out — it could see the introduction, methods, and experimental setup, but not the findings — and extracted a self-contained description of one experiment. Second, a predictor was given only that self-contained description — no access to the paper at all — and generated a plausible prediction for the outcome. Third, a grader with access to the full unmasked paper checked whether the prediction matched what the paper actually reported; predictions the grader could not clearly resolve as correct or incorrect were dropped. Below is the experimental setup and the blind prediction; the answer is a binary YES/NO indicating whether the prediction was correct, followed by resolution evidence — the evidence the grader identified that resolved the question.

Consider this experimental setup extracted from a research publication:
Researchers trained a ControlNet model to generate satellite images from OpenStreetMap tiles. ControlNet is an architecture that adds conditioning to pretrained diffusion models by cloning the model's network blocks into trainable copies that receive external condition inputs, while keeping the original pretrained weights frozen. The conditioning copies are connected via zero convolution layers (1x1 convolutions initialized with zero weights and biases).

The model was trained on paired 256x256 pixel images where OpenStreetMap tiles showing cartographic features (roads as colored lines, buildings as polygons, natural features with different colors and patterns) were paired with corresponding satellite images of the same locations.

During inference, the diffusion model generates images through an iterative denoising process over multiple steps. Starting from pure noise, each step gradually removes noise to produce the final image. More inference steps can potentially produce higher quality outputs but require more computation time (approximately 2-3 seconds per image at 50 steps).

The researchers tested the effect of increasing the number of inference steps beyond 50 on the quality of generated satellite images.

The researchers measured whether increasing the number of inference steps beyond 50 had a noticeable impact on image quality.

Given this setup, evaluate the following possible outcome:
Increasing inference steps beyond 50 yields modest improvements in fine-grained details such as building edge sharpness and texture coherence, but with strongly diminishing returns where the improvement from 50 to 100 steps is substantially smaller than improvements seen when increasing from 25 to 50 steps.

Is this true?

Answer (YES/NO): NO